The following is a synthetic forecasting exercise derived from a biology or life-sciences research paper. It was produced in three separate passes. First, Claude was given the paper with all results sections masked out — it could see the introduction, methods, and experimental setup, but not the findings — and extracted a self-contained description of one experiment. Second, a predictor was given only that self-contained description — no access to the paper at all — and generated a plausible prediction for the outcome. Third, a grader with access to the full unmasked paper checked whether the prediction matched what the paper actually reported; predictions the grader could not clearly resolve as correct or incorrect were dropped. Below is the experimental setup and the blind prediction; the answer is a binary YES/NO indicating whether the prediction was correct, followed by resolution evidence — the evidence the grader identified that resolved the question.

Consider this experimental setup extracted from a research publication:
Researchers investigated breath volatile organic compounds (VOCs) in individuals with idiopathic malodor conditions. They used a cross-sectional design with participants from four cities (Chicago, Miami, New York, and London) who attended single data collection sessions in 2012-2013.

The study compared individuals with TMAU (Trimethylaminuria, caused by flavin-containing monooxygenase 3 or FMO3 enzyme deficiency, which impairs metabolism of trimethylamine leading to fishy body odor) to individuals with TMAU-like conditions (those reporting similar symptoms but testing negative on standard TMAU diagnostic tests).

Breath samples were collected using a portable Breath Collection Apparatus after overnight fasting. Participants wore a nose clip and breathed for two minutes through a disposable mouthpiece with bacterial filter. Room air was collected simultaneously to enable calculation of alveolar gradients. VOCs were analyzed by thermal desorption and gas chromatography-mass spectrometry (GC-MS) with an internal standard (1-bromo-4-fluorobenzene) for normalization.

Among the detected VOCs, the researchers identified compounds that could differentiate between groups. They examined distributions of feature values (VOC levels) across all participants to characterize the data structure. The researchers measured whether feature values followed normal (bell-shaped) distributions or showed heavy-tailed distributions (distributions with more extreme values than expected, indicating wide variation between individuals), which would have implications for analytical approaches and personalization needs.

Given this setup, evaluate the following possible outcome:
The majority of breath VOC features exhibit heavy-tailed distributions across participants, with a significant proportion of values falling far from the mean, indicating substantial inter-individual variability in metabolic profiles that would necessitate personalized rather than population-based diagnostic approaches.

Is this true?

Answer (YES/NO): YES